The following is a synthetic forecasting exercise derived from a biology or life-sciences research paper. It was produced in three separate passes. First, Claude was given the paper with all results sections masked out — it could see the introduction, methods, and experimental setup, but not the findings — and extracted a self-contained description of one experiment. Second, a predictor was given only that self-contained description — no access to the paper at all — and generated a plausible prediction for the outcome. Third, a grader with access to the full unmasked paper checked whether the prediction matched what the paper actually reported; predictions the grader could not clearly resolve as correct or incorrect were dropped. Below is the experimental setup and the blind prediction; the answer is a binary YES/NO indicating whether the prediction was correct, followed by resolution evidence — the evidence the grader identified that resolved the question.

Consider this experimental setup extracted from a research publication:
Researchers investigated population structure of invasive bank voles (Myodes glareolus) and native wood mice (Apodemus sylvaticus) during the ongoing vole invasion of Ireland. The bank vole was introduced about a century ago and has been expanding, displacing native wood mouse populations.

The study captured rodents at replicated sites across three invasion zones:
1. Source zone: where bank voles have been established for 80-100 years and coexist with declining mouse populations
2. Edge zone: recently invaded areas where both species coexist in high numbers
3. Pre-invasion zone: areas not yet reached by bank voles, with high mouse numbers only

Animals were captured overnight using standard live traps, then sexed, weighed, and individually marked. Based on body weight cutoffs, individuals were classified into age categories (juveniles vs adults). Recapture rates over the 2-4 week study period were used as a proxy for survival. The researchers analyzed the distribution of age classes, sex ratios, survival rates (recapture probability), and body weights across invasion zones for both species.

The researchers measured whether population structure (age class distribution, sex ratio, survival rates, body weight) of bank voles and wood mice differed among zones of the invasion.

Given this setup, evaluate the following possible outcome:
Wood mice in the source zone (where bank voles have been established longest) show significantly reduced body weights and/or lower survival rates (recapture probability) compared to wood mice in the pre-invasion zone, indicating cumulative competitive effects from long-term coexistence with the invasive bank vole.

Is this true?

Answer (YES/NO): NO